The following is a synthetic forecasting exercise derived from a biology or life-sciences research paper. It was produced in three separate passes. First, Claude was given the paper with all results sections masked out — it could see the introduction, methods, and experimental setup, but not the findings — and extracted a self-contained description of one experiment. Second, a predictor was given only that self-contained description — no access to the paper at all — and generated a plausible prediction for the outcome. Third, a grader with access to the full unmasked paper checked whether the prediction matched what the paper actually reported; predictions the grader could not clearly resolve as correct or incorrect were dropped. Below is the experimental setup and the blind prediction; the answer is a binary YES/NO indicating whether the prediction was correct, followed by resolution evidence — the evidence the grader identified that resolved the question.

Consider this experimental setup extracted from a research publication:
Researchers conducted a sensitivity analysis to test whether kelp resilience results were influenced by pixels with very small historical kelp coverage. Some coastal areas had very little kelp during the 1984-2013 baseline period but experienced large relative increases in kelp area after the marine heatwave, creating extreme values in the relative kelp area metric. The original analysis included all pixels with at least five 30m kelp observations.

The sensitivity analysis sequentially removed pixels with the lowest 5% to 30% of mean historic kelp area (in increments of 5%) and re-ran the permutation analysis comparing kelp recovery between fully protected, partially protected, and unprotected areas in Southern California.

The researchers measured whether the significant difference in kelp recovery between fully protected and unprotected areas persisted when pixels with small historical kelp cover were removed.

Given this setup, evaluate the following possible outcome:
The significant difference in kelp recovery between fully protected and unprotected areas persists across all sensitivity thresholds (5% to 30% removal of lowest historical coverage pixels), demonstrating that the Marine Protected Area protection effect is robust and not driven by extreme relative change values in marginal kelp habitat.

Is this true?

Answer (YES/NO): NO